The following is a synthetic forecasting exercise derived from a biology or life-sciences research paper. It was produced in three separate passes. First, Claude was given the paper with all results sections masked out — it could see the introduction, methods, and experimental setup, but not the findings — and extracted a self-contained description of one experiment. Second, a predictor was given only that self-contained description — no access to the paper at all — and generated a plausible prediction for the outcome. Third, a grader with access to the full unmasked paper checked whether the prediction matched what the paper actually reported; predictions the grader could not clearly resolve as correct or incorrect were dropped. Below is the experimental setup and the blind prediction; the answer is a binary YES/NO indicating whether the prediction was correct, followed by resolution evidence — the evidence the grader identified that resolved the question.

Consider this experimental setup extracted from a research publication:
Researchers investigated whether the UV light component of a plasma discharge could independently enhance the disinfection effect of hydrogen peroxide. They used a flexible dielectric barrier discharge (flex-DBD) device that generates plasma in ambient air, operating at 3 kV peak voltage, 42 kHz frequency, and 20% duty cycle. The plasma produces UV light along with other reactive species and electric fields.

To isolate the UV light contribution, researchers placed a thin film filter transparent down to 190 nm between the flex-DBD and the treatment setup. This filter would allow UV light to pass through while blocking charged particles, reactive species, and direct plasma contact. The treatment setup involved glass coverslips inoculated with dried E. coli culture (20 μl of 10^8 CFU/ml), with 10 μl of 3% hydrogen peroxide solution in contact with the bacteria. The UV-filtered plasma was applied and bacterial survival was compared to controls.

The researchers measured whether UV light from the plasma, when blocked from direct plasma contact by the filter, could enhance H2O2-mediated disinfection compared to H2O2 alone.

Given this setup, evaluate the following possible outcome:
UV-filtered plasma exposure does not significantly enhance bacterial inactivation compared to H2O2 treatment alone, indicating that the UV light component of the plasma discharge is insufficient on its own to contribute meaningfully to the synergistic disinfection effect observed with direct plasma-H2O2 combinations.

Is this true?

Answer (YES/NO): NO